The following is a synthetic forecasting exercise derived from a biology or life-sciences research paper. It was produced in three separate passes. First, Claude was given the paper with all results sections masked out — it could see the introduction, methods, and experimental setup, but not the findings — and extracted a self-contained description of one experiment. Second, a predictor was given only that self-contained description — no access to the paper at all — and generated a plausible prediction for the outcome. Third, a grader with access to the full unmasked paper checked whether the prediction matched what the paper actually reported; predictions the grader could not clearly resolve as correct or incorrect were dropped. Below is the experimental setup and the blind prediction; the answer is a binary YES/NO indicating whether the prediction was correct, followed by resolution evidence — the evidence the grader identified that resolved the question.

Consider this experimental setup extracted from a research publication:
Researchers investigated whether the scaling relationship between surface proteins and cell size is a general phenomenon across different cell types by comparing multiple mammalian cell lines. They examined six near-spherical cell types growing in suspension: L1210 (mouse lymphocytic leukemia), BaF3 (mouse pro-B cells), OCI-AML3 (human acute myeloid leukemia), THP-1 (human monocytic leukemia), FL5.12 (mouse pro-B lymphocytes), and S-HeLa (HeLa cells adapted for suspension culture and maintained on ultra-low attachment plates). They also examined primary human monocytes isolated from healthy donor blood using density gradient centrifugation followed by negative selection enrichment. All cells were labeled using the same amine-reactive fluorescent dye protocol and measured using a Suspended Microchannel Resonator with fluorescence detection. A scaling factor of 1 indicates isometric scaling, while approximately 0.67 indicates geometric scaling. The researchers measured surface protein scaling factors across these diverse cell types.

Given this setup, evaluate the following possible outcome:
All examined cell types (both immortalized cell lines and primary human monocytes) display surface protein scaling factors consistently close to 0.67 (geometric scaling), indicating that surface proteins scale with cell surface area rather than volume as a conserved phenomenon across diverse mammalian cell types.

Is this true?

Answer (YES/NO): NO